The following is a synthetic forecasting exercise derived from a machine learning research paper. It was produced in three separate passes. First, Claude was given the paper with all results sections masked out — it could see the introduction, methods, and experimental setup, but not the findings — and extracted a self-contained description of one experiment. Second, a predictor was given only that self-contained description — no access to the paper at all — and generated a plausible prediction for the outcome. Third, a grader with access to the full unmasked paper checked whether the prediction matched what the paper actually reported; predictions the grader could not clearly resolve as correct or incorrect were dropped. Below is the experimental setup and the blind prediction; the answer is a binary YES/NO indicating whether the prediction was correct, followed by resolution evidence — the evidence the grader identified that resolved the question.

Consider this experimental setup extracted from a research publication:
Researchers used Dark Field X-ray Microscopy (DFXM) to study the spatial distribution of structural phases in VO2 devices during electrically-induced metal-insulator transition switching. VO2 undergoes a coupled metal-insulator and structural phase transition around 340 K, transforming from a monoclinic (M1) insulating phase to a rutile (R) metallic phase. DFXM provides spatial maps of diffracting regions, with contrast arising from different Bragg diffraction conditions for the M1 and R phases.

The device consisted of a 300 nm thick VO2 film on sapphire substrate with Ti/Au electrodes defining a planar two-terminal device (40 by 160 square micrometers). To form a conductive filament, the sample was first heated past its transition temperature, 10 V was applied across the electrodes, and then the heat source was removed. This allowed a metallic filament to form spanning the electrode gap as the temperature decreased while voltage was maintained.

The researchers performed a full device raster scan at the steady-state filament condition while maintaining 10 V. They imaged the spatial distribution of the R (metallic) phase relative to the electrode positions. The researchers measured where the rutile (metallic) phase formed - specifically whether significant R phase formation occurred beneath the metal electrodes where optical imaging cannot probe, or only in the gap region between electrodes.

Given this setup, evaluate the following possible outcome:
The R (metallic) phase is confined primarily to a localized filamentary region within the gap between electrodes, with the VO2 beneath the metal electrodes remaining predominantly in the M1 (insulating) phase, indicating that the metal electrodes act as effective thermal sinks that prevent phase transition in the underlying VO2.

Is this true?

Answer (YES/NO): NO